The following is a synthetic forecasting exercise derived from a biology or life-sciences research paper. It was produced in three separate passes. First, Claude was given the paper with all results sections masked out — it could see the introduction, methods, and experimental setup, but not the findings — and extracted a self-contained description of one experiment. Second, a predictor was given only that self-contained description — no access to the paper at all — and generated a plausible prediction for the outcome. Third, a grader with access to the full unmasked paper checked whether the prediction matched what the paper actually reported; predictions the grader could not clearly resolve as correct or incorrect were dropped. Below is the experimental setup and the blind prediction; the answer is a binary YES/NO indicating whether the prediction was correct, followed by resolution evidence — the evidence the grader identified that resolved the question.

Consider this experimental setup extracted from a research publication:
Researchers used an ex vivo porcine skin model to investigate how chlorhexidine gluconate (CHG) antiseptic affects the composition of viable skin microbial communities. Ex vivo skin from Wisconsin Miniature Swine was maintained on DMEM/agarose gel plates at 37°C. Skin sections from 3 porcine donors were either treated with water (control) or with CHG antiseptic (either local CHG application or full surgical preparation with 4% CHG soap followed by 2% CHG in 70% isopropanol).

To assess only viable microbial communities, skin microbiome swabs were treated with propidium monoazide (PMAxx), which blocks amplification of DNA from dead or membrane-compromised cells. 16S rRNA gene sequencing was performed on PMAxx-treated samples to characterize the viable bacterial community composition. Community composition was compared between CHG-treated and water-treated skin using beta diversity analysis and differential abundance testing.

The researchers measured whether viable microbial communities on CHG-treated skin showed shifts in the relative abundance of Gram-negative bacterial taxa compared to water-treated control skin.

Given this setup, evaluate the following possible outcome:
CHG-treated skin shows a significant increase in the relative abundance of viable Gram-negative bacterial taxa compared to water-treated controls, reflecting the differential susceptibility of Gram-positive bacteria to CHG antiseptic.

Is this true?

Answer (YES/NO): YES